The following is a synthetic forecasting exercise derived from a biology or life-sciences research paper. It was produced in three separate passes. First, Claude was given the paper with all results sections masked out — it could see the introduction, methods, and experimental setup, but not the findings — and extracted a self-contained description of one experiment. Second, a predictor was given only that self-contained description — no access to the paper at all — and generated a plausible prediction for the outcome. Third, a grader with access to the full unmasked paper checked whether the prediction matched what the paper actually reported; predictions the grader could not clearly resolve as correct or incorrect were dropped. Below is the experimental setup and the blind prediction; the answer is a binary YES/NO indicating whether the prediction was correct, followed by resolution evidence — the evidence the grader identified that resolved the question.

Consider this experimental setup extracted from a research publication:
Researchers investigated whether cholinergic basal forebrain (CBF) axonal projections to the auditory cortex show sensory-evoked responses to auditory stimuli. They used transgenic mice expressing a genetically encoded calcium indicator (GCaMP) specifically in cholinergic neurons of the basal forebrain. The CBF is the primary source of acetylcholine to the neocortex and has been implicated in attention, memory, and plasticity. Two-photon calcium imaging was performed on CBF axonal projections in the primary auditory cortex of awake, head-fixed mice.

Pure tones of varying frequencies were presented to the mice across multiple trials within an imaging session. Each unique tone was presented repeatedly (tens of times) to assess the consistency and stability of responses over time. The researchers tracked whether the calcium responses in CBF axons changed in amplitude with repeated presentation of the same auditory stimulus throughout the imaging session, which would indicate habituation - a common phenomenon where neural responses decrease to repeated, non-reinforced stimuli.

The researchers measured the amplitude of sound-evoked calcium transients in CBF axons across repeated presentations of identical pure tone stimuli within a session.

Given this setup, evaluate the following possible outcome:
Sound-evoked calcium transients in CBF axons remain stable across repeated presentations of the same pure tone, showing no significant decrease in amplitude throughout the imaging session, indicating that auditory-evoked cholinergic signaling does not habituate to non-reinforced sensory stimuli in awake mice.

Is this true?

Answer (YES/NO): YES